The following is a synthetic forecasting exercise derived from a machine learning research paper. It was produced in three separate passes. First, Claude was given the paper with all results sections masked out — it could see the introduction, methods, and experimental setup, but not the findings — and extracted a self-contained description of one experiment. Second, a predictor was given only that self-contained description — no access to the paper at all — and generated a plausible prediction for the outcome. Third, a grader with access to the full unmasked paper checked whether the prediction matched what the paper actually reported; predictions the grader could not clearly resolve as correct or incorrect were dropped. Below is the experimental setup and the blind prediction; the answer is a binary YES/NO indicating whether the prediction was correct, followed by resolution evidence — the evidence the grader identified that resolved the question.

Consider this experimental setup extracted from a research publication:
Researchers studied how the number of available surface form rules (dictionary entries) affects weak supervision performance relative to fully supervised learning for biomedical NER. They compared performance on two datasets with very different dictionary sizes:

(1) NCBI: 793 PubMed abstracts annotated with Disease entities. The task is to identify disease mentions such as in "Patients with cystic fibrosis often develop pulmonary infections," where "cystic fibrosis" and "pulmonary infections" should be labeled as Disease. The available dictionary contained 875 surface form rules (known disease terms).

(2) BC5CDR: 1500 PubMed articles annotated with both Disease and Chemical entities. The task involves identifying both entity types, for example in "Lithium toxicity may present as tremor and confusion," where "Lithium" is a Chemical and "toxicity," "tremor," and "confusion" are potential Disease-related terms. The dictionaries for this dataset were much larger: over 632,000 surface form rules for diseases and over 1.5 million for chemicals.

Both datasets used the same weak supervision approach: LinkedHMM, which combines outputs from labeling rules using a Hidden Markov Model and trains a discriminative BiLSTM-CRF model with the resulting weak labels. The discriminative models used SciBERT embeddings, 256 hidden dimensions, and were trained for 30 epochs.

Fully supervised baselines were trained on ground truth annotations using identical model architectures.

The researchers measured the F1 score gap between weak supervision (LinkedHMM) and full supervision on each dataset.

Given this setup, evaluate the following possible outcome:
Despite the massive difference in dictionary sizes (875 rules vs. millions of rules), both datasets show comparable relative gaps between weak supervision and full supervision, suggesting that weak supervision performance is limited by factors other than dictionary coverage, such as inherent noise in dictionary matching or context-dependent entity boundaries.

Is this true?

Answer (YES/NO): NO